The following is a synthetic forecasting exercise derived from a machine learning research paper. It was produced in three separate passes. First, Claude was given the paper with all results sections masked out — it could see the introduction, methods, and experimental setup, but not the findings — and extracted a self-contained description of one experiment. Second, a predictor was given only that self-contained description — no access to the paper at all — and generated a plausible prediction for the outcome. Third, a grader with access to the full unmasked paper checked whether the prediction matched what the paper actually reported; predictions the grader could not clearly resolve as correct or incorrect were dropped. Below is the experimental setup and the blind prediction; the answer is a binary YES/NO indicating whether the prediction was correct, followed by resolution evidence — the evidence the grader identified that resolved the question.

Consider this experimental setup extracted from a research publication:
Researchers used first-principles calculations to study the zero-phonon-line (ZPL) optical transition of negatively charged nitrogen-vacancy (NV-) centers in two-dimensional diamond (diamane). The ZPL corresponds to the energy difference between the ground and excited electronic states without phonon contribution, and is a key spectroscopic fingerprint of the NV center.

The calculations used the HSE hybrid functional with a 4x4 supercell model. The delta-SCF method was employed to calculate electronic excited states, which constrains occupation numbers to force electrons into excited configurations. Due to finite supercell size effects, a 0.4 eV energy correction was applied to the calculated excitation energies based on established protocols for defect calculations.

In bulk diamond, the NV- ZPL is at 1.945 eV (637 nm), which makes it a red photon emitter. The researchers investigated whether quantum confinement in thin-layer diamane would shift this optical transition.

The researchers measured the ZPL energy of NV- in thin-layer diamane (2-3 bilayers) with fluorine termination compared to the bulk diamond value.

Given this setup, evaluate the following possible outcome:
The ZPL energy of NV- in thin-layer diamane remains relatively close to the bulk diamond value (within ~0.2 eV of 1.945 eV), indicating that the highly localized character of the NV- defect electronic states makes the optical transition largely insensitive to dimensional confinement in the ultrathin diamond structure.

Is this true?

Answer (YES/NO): NO